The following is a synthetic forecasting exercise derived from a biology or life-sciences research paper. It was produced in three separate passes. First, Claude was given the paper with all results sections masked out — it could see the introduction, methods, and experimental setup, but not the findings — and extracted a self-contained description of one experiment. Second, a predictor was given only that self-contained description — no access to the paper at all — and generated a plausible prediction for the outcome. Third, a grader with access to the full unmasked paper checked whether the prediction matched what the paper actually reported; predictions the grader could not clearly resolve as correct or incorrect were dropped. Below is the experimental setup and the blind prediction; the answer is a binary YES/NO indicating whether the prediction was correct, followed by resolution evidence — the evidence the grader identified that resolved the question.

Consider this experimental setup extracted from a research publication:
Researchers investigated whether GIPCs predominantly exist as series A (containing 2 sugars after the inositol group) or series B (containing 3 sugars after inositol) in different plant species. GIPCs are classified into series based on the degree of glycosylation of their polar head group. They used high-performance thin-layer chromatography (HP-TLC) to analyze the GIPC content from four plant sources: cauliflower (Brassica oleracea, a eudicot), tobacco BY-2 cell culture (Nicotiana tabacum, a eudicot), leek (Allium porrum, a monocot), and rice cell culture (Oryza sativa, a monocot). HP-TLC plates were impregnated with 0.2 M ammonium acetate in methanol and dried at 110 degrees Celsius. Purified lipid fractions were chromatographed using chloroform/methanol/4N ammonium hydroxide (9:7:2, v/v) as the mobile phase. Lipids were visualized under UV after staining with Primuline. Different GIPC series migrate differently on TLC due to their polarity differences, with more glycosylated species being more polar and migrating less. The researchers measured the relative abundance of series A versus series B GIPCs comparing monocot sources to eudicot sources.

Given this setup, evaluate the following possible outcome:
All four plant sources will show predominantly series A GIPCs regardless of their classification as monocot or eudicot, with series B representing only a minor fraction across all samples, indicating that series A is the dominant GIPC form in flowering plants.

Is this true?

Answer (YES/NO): NO